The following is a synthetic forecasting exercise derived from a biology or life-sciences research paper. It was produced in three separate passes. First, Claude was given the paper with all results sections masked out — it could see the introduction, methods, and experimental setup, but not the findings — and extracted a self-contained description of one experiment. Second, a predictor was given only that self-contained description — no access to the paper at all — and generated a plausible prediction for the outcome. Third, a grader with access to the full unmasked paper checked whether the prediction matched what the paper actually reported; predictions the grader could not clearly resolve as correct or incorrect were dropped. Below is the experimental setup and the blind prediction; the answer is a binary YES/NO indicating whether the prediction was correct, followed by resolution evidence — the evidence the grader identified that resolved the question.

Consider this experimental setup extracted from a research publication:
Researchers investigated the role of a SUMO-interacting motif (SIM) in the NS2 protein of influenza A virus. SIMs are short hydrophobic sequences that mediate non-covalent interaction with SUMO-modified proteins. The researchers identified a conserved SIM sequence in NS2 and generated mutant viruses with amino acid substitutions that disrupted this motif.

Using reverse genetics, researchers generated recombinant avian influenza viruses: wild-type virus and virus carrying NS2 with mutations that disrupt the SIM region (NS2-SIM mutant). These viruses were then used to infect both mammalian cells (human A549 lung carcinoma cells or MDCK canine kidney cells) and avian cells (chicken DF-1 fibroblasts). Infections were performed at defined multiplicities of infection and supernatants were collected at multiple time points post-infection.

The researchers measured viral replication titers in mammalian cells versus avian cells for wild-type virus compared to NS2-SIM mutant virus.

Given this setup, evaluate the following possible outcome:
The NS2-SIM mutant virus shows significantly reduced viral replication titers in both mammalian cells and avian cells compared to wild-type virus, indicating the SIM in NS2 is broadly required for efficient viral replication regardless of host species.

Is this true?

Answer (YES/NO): NO